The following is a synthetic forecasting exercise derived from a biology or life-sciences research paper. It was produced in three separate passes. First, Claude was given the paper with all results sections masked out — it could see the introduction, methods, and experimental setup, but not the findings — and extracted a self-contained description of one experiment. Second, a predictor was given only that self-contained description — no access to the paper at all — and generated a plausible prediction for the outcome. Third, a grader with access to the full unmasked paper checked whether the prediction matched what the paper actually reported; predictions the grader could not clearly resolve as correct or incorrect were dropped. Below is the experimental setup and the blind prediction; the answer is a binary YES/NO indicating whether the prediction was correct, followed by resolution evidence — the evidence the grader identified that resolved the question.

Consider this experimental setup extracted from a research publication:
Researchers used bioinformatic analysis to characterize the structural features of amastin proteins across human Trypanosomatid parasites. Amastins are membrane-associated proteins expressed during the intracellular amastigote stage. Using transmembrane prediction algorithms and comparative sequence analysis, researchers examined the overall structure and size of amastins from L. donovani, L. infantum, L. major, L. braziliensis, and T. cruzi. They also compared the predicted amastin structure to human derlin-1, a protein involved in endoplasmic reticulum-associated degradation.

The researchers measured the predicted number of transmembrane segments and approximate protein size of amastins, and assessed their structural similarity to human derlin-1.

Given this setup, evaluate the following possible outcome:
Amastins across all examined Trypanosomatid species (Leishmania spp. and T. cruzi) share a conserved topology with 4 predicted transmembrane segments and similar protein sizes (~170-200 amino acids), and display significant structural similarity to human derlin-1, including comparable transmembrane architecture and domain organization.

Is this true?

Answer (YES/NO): NO